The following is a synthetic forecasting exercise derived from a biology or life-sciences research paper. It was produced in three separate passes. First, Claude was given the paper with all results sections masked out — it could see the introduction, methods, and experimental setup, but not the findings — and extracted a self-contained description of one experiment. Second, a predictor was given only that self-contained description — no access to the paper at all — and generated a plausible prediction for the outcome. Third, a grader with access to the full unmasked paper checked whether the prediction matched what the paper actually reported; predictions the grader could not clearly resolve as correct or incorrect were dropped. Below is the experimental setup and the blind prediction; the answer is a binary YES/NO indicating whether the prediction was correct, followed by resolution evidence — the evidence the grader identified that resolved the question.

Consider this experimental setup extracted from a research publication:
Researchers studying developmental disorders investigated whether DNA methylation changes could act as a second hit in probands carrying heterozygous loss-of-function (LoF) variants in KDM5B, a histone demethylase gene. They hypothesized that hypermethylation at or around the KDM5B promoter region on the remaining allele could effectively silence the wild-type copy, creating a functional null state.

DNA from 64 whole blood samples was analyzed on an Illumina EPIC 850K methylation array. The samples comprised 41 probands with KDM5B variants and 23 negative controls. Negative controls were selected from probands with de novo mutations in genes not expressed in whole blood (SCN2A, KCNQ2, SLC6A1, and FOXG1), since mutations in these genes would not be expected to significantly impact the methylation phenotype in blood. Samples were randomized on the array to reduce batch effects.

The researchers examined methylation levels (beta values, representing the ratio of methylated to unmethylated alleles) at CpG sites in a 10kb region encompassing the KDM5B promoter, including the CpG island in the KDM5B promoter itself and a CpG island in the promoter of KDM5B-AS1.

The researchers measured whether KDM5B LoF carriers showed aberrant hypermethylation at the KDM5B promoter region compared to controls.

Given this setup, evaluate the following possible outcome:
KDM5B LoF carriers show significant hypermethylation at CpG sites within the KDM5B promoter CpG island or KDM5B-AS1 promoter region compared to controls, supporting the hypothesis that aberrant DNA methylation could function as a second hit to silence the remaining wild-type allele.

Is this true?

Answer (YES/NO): NO